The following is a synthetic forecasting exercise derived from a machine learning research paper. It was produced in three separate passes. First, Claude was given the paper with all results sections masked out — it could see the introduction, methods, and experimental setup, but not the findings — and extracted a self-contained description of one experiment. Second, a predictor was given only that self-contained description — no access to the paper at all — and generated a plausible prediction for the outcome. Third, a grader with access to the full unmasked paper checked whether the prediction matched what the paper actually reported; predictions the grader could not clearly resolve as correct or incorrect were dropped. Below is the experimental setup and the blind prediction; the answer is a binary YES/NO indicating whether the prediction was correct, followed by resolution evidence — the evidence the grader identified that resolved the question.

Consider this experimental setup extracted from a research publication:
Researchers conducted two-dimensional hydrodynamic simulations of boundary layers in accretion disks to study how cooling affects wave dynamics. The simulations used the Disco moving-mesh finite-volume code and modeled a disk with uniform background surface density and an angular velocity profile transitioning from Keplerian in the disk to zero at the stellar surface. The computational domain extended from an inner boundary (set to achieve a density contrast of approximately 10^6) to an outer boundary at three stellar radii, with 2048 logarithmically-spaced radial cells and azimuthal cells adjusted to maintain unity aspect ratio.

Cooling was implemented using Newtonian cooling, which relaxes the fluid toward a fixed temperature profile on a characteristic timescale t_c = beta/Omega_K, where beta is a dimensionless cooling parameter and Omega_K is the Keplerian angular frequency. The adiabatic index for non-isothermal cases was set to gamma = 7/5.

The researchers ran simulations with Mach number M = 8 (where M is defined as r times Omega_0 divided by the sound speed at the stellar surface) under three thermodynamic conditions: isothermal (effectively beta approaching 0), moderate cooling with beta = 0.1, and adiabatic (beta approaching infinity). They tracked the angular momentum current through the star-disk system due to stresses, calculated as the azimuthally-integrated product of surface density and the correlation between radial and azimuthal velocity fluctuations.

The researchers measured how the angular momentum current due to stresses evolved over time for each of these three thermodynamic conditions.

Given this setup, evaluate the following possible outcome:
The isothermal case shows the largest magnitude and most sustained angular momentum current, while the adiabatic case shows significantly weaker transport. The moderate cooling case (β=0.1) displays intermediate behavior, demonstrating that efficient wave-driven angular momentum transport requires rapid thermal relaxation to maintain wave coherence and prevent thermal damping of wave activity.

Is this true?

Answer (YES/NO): NO